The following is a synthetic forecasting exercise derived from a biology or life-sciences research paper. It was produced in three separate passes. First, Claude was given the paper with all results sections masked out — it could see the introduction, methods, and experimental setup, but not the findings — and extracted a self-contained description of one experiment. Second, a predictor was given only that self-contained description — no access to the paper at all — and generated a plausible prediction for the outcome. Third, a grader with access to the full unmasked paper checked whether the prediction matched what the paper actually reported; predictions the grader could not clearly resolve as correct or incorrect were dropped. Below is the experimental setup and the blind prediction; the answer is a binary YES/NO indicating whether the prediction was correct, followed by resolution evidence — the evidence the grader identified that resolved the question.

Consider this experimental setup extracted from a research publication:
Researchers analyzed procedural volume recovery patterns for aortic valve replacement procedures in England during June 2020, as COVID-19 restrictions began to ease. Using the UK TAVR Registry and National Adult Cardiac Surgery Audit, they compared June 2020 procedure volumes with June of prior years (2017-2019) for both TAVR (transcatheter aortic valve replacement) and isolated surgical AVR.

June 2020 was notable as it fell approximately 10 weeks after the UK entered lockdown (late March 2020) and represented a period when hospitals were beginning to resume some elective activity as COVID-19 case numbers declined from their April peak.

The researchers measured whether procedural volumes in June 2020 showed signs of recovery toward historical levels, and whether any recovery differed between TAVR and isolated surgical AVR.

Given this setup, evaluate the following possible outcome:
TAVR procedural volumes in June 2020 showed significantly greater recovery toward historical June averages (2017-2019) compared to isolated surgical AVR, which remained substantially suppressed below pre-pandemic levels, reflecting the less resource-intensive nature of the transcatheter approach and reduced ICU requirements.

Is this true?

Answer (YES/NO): YES